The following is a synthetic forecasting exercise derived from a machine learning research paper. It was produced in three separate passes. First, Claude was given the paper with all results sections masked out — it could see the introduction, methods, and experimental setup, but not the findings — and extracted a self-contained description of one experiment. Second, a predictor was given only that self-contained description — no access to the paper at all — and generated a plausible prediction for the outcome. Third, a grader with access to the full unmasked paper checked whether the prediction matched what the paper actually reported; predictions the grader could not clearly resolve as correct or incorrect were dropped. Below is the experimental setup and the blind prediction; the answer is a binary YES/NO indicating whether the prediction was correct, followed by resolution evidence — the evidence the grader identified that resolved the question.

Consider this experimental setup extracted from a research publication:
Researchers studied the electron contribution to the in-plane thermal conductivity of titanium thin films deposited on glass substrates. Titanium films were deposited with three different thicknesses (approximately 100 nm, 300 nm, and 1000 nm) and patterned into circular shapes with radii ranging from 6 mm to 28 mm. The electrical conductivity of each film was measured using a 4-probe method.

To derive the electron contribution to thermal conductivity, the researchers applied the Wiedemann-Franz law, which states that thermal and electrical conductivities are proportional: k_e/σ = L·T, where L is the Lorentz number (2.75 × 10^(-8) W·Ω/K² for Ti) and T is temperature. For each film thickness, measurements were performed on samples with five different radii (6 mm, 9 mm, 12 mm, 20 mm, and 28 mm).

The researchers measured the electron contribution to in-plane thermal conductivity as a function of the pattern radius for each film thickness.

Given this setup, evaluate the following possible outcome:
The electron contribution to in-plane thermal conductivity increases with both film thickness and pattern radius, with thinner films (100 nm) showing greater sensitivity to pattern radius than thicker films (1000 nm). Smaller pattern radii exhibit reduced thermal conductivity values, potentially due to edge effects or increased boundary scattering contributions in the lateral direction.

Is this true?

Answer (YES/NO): NO